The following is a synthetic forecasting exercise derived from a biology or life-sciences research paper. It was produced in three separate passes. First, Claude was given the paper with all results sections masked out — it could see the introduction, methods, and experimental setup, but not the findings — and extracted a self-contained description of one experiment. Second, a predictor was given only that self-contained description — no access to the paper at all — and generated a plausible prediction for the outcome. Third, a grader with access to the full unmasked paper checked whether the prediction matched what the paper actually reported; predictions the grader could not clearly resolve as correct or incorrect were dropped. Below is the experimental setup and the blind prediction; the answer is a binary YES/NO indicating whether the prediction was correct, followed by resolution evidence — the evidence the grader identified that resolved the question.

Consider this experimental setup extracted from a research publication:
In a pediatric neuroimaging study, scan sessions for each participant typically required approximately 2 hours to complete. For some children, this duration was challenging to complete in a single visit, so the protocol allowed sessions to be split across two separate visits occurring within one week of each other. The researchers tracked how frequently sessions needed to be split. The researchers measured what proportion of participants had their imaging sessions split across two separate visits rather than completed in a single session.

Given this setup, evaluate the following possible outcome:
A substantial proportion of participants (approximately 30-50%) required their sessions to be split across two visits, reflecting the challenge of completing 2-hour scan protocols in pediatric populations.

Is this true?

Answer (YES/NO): NO